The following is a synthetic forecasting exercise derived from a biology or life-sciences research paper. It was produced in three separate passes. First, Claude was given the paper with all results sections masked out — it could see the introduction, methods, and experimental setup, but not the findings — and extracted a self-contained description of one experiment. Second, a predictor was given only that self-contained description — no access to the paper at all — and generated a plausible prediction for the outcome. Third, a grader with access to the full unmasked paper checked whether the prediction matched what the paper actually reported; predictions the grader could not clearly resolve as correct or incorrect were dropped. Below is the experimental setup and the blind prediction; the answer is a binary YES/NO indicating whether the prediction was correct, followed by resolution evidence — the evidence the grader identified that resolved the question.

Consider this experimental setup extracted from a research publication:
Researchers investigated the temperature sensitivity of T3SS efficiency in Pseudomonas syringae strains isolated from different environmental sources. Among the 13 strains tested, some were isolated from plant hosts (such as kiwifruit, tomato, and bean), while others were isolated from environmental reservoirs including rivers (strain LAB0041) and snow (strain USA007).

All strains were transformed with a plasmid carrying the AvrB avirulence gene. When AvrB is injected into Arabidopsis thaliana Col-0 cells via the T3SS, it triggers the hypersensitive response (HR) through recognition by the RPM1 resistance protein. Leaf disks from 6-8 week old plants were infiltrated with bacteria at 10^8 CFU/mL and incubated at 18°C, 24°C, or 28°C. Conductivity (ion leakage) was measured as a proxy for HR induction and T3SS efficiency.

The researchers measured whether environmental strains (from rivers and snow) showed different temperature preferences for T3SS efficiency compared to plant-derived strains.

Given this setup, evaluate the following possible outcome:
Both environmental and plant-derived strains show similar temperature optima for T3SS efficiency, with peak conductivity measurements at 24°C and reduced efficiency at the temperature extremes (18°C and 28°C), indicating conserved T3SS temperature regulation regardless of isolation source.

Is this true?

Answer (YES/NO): NO